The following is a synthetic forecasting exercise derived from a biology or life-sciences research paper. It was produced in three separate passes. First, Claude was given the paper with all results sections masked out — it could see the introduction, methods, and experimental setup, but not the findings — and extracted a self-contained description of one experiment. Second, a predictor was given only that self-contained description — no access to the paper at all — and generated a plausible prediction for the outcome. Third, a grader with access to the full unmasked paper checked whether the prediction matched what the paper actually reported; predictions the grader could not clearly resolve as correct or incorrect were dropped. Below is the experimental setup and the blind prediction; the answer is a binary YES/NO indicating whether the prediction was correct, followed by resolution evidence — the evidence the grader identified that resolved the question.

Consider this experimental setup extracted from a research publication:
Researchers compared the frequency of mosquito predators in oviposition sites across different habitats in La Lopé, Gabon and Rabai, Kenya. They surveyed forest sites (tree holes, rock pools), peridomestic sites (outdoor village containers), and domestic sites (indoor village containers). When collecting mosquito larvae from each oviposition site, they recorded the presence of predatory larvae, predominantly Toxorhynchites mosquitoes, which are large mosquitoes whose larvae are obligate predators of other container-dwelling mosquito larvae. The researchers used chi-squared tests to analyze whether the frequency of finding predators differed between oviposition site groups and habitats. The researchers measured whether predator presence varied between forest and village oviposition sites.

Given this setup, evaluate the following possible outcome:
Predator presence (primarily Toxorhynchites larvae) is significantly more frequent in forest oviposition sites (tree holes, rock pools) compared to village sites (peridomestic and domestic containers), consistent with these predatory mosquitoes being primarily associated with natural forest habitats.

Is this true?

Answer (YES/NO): NO